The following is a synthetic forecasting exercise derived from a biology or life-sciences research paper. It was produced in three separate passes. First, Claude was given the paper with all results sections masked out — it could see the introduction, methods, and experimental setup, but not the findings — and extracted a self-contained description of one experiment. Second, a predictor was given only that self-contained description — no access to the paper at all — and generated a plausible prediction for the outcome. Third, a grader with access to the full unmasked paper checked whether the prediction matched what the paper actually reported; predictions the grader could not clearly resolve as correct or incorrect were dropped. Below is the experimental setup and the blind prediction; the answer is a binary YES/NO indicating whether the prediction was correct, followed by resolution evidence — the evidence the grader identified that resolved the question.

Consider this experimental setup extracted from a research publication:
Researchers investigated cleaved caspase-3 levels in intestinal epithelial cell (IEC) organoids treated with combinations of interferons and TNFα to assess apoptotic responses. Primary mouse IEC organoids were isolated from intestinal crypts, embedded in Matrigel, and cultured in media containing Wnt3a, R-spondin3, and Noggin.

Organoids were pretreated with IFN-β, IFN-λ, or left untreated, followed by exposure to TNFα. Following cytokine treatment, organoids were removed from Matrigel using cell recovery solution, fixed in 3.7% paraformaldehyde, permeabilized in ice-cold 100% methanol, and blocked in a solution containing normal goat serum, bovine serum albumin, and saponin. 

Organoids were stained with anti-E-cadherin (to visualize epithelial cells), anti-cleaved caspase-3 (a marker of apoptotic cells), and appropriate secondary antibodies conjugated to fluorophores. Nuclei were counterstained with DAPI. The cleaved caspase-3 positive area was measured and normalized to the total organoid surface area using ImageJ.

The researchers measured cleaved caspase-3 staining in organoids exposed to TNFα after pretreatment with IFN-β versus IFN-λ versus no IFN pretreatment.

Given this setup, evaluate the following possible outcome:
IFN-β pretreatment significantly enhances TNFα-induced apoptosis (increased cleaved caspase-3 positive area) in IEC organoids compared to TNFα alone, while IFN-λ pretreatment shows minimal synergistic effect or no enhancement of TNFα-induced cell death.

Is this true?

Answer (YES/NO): YES